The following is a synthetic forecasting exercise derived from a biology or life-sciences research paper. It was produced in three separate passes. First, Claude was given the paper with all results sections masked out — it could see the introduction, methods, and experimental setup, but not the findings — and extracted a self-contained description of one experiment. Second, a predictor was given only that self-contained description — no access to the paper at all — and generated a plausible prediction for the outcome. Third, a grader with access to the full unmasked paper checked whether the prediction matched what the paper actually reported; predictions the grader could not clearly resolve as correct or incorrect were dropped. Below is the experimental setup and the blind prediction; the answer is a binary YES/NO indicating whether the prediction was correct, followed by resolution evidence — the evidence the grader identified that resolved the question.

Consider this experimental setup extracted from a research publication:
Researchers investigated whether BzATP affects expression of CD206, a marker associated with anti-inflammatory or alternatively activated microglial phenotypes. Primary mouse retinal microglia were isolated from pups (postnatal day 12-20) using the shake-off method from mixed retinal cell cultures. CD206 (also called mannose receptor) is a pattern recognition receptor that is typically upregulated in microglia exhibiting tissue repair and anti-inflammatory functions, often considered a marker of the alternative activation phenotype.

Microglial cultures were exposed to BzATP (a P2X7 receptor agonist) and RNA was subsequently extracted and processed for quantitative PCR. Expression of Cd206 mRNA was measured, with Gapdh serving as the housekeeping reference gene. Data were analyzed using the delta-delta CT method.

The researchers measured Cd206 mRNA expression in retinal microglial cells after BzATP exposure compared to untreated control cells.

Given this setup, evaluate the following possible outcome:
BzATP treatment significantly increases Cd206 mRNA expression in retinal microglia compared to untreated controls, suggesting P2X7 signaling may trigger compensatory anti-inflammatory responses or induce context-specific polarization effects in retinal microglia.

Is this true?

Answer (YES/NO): NO